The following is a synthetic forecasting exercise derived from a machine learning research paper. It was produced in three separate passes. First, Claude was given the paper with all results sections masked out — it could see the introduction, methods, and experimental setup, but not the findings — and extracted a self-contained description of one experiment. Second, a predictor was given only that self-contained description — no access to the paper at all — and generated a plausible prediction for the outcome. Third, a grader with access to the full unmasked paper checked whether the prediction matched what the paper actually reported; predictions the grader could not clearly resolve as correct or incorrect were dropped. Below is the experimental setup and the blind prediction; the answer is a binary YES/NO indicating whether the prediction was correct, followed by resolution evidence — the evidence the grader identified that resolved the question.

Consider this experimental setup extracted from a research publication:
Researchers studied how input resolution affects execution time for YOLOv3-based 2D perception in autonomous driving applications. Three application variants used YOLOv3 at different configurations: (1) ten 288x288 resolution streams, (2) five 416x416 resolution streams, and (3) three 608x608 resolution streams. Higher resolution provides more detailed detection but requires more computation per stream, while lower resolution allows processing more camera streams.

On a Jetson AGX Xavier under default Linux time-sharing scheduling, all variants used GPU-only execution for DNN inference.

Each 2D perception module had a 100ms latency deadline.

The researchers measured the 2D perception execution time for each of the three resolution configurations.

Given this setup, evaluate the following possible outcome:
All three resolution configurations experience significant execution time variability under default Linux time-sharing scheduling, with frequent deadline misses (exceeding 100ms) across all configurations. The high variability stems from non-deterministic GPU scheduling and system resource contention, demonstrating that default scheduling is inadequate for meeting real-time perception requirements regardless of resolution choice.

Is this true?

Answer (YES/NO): YES